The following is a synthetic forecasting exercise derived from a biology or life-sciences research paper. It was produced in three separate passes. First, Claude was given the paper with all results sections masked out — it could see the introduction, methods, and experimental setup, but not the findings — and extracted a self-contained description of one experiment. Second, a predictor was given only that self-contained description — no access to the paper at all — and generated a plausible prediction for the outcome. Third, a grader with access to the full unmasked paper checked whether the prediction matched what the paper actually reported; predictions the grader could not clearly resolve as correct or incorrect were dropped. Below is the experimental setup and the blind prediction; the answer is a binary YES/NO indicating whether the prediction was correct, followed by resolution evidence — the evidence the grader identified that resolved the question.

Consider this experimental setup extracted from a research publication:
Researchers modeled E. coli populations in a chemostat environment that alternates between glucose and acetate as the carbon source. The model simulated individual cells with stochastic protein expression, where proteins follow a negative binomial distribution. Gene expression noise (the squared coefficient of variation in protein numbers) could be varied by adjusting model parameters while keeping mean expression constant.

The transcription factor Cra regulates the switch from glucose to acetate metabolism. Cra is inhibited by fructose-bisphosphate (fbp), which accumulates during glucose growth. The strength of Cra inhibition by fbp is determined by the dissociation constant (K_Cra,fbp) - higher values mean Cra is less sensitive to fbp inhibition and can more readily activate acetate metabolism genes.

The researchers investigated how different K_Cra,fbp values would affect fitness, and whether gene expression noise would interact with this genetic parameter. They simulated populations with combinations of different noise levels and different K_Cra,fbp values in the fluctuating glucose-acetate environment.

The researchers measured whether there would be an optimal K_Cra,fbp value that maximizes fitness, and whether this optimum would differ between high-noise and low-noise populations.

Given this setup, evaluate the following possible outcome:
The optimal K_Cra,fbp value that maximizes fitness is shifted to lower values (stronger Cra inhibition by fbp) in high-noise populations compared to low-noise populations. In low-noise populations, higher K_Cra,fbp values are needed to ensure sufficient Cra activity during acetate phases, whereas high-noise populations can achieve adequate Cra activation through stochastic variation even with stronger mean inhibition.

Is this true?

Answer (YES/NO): NO